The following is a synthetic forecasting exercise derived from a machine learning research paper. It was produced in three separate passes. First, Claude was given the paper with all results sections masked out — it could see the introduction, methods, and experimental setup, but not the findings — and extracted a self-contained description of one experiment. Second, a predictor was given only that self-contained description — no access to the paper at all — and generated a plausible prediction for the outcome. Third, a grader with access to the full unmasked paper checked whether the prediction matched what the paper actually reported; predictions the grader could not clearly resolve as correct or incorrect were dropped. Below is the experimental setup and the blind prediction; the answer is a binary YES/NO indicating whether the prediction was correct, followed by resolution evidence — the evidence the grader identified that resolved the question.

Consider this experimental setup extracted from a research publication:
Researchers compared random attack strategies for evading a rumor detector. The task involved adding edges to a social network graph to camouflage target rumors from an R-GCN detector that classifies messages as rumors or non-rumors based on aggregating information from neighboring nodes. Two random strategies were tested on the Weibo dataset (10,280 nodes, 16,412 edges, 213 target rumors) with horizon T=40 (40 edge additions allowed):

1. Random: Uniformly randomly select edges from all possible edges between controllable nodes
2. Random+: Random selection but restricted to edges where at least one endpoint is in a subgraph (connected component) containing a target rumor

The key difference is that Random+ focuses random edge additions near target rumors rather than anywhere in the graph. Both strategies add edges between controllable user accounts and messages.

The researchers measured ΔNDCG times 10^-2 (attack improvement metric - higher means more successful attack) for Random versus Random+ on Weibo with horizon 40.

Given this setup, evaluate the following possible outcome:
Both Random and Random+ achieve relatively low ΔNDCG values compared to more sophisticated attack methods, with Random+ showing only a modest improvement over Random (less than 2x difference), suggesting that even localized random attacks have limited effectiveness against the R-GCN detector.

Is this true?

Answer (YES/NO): YES